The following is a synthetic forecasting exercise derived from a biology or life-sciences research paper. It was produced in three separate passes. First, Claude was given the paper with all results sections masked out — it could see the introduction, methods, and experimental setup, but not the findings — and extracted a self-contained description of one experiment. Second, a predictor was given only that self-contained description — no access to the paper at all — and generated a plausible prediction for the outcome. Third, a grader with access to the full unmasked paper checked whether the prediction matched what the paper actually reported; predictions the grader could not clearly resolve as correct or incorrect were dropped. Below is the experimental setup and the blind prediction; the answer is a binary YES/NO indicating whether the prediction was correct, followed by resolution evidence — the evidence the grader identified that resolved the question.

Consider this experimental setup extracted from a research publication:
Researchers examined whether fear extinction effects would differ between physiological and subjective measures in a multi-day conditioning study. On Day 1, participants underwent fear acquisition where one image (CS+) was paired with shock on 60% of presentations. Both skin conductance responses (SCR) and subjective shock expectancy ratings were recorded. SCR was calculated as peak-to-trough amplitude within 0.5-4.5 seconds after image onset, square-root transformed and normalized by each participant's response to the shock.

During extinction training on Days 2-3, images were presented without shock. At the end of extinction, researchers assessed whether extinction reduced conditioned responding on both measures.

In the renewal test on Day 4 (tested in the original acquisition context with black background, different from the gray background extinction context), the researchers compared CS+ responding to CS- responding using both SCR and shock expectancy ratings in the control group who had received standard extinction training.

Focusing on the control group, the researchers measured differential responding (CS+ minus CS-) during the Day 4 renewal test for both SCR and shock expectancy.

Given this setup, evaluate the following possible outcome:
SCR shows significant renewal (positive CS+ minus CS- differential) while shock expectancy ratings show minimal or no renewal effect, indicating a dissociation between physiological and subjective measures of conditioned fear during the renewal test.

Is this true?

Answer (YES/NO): NO